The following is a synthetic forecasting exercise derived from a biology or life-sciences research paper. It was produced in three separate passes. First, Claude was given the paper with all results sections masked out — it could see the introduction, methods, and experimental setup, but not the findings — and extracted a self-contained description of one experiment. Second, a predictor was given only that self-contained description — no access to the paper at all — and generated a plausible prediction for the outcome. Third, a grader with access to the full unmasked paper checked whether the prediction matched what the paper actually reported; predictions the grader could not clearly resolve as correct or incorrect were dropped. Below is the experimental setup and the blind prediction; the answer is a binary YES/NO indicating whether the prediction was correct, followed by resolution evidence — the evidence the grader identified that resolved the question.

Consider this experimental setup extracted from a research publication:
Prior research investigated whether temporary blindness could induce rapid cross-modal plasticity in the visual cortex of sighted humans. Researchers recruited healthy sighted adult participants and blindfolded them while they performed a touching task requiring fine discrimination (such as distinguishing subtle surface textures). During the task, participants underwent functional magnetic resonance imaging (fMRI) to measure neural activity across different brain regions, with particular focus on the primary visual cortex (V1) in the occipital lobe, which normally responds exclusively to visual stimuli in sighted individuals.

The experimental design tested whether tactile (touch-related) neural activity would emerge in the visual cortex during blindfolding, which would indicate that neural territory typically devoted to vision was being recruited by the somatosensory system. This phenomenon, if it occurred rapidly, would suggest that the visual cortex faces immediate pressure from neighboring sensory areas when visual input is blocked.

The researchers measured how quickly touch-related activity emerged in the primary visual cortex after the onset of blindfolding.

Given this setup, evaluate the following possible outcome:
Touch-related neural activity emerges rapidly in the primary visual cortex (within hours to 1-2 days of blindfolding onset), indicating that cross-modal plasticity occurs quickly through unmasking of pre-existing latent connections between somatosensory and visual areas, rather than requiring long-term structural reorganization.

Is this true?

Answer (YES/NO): NO